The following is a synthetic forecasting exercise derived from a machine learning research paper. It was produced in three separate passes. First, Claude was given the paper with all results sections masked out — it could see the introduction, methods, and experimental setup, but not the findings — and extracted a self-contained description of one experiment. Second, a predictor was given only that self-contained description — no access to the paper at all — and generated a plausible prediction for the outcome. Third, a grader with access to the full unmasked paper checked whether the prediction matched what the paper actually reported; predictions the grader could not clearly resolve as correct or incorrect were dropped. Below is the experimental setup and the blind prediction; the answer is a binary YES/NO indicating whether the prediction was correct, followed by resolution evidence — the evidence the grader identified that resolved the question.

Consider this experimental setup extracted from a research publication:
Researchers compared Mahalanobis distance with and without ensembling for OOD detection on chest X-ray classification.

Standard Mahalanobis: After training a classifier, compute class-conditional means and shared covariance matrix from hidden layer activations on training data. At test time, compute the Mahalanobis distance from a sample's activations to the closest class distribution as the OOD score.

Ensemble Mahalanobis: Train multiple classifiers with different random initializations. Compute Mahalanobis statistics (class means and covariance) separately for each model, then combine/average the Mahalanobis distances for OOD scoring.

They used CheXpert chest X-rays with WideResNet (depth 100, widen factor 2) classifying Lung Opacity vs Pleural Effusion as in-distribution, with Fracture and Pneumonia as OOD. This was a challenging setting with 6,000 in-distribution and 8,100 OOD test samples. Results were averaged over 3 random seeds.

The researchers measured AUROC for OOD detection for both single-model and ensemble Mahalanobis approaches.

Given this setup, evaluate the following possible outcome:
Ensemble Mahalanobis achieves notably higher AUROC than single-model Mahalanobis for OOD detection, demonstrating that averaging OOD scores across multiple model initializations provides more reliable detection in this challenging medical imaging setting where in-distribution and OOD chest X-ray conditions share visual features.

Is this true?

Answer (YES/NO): NO